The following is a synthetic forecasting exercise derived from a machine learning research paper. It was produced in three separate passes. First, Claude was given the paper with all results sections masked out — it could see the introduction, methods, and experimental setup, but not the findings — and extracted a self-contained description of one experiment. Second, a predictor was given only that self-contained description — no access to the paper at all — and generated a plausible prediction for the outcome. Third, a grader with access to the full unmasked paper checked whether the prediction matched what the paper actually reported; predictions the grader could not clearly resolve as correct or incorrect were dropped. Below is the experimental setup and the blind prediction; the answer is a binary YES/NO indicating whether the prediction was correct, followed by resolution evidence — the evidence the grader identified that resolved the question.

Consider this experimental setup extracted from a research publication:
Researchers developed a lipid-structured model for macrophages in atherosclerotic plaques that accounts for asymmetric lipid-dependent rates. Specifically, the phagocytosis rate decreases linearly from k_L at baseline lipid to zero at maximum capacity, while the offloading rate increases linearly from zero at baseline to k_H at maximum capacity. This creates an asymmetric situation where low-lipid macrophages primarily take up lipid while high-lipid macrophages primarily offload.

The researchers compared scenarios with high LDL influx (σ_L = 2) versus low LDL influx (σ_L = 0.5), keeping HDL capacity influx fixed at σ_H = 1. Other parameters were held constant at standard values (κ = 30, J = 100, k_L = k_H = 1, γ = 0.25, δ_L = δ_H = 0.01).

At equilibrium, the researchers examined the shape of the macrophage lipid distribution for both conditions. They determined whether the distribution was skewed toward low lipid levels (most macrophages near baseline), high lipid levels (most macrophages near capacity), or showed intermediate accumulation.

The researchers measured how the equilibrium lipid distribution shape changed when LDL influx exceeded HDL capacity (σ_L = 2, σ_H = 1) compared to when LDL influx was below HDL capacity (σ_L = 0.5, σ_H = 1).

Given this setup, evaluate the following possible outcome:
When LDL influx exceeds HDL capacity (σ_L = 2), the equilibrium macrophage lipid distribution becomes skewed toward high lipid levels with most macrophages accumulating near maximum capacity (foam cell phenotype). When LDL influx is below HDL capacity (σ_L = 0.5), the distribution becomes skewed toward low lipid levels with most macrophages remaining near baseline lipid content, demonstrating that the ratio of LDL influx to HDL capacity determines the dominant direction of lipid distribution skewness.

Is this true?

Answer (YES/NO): NO